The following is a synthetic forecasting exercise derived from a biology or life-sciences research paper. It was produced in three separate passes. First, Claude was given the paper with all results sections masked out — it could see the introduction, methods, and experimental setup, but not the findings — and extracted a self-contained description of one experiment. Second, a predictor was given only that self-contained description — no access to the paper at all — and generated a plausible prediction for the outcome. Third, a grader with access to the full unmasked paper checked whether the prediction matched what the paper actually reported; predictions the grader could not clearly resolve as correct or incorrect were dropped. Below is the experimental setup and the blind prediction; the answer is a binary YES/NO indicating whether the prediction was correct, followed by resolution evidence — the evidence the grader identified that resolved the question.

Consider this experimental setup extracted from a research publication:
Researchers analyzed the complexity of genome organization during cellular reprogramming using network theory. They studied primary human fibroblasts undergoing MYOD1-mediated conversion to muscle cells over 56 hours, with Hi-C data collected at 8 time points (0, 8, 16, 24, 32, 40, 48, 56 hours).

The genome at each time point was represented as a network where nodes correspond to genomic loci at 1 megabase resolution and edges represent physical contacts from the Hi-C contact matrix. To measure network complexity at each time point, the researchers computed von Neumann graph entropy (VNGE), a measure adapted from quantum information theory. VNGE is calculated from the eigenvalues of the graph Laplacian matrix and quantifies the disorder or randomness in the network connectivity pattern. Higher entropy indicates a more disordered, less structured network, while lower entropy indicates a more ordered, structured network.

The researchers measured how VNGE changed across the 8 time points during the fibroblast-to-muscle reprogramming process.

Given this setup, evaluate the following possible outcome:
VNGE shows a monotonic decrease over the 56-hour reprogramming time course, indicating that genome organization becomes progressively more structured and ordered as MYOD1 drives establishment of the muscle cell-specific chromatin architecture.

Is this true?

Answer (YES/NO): NO